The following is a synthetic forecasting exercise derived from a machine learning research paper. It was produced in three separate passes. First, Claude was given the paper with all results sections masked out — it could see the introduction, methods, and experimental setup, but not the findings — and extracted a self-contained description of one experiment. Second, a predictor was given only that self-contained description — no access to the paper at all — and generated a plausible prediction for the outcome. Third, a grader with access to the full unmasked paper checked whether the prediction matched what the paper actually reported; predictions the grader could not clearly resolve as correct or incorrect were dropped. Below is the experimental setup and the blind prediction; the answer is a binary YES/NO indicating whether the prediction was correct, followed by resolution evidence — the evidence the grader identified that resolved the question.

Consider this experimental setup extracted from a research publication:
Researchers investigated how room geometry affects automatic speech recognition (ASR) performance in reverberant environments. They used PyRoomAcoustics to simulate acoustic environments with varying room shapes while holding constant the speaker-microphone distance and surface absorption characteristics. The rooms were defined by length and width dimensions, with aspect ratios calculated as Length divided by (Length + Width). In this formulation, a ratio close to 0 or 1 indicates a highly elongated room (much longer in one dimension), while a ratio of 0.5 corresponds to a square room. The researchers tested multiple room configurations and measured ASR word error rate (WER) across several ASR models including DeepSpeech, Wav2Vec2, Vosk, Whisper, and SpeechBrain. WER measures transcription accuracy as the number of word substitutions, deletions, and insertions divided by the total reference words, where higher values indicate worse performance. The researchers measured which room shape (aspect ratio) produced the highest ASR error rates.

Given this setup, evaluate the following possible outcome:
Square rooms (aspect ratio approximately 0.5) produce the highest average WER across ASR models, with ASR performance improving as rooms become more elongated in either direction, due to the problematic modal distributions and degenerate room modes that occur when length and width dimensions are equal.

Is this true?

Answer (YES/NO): YES